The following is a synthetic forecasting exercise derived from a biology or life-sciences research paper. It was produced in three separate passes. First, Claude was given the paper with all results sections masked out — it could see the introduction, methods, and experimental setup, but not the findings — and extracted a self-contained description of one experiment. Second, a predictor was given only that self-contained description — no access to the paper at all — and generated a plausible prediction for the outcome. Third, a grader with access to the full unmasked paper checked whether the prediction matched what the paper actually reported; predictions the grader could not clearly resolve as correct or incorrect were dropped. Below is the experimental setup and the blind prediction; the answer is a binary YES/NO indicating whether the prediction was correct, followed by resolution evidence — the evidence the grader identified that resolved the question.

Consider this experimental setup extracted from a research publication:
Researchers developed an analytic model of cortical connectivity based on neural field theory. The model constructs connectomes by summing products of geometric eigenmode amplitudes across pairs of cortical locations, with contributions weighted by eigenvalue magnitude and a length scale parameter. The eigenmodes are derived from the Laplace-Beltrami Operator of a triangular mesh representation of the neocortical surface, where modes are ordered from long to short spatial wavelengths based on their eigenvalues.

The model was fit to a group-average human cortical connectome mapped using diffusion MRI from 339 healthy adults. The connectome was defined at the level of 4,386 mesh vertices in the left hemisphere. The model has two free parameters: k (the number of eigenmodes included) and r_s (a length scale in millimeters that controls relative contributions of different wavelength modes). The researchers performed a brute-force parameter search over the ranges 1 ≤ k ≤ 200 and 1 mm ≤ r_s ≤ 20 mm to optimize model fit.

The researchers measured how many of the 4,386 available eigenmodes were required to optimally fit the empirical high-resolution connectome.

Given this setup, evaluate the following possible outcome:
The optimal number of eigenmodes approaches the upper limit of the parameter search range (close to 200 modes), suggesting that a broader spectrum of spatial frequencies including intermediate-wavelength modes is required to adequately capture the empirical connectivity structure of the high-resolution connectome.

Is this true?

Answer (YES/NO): NO